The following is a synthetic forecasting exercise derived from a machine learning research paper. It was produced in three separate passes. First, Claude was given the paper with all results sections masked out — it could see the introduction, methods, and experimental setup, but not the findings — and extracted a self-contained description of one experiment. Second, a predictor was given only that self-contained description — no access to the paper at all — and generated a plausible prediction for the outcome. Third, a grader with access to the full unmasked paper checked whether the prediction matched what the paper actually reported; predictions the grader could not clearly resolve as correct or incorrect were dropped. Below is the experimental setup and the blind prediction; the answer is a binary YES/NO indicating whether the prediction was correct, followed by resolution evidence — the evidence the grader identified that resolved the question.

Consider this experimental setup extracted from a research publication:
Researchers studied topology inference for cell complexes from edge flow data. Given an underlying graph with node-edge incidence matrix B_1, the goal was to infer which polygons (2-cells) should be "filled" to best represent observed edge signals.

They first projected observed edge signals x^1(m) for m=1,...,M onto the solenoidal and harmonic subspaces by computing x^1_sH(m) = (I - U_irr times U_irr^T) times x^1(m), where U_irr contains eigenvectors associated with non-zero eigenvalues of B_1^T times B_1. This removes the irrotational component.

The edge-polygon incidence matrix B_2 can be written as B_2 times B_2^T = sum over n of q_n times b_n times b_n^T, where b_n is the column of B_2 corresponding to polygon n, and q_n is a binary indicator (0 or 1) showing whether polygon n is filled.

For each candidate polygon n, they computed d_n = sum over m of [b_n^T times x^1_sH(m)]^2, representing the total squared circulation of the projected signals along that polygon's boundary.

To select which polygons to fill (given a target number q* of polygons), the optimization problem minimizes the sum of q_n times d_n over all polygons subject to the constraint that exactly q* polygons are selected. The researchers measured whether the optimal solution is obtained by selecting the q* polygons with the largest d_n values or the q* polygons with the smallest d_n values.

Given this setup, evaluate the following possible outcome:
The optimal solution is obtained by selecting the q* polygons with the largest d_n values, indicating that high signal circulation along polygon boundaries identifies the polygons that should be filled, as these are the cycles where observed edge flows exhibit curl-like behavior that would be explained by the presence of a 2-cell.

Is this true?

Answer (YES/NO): NO